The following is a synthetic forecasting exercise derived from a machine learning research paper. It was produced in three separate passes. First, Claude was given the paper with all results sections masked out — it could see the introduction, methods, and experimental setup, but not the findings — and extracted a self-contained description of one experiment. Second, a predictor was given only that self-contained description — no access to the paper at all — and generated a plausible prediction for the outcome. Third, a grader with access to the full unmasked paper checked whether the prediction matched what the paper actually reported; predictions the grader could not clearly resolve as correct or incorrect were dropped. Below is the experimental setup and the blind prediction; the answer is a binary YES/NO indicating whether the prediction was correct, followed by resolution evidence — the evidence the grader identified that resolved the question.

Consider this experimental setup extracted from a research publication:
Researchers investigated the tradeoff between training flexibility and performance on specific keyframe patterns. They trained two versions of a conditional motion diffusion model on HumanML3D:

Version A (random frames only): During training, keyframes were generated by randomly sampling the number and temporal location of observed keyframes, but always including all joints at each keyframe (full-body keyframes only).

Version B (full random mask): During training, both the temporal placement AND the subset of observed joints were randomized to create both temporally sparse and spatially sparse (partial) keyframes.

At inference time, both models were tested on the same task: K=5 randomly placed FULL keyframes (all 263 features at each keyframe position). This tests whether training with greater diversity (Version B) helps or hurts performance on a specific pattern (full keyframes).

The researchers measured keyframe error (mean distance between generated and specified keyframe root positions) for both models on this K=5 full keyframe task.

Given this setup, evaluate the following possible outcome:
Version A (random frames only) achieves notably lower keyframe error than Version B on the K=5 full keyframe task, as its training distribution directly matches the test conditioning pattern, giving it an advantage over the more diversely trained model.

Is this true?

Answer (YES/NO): YES